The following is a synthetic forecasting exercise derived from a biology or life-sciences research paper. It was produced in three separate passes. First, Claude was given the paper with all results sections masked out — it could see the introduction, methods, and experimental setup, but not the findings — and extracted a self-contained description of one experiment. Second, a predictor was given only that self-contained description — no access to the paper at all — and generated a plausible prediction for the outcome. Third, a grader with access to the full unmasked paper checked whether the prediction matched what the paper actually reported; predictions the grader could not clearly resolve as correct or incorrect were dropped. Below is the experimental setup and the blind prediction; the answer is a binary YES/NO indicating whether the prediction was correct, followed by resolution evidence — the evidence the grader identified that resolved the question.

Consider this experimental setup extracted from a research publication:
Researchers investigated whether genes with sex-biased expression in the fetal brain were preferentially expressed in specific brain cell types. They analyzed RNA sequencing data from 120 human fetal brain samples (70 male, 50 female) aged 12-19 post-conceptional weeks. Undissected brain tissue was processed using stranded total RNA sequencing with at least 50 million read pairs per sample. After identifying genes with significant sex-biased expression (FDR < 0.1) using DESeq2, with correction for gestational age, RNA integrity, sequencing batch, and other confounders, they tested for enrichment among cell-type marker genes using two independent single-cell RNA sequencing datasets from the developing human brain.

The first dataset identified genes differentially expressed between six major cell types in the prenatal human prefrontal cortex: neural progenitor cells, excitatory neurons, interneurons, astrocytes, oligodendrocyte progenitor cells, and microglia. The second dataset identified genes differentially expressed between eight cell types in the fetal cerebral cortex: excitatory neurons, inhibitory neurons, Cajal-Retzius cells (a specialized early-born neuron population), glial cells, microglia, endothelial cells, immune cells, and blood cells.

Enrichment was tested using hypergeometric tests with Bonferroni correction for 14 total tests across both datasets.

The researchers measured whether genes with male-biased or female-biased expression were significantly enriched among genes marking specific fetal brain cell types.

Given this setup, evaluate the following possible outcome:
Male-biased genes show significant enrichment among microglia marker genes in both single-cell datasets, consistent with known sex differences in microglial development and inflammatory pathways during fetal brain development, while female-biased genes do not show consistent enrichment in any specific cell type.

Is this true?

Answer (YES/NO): NO